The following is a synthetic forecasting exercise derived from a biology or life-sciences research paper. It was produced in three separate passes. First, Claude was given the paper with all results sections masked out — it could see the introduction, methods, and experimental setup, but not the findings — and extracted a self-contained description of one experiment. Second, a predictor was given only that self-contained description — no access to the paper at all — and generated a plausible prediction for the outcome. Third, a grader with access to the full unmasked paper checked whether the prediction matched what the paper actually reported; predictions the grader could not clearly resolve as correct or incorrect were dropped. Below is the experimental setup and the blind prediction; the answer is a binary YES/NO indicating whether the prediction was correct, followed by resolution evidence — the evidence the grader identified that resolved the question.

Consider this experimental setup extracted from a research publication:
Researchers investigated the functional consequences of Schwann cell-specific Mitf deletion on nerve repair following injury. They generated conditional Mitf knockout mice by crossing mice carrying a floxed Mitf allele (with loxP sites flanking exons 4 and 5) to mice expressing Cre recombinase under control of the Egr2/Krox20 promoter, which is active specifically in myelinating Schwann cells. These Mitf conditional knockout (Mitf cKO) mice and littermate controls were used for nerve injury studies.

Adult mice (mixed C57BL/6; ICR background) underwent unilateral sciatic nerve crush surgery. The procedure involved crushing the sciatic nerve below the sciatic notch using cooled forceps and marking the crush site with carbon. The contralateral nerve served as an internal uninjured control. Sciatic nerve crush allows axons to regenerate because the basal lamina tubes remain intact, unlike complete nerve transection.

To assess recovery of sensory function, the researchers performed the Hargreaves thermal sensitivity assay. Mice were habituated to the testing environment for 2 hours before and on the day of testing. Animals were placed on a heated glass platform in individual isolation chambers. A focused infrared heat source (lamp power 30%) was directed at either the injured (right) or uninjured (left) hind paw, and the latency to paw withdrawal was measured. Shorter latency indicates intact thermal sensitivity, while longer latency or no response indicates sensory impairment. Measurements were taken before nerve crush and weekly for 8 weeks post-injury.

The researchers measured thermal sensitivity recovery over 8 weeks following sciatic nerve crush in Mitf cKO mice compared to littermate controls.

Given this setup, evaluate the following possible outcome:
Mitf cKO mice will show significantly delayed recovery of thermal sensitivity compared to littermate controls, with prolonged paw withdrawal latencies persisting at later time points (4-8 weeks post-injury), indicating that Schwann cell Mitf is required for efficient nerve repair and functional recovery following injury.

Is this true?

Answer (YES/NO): YES